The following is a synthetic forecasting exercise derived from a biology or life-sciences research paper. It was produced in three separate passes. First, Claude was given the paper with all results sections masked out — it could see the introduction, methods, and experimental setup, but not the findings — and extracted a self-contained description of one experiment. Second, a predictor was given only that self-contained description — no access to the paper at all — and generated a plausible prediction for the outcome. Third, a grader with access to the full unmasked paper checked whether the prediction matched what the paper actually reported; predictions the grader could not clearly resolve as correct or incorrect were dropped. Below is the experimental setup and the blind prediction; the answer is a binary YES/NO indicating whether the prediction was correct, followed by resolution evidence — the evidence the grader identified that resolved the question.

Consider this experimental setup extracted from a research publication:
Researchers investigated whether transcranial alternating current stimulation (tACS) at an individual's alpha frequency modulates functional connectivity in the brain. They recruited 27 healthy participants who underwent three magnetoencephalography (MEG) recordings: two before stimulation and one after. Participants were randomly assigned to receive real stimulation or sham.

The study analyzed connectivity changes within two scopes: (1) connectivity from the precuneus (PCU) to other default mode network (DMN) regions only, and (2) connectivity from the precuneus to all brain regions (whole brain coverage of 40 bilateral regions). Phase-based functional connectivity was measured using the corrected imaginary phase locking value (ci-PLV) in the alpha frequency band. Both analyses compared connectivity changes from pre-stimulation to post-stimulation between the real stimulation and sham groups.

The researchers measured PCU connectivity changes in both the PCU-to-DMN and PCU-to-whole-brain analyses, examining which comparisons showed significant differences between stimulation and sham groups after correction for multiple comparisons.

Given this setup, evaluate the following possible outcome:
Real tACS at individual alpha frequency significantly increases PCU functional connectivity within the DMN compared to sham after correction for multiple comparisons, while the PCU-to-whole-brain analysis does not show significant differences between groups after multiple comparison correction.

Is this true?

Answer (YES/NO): NO